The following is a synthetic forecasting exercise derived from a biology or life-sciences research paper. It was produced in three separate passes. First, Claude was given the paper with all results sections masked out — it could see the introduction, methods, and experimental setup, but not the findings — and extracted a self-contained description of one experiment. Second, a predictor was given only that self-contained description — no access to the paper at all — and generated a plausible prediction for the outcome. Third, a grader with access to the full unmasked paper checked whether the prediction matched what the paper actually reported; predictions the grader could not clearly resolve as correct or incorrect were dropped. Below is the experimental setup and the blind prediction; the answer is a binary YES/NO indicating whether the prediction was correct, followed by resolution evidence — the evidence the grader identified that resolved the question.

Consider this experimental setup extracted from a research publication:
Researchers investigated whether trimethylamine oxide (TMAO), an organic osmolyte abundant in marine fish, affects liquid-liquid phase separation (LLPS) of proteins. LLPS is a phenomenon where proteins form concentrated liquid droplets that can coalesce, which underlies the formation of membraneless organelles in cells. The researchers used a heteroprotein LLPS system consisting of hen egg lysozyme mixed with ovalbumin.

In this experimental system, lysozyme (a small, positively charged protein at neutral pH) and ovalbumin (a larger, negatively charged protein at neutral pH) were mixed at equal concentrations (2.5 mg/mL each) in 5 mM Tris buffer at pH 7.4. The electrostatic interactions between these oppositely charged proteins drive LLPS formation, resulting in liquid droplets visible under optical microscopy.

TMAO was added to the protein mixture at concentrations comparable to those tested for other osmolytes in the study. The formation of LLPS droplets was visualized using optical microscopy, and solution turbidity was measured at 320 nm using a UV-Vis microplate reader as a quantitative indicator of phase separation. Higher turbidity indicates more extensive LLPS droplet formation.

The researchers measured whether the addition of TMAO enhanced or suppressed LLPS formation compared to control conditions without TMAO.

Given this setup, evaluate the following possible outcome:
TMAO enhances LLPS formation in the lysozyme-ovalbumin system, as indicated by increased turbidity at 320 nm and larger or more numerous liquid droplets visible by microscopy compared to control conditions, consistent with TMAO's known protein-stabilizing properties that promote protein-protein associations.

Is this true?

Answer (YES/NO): YES